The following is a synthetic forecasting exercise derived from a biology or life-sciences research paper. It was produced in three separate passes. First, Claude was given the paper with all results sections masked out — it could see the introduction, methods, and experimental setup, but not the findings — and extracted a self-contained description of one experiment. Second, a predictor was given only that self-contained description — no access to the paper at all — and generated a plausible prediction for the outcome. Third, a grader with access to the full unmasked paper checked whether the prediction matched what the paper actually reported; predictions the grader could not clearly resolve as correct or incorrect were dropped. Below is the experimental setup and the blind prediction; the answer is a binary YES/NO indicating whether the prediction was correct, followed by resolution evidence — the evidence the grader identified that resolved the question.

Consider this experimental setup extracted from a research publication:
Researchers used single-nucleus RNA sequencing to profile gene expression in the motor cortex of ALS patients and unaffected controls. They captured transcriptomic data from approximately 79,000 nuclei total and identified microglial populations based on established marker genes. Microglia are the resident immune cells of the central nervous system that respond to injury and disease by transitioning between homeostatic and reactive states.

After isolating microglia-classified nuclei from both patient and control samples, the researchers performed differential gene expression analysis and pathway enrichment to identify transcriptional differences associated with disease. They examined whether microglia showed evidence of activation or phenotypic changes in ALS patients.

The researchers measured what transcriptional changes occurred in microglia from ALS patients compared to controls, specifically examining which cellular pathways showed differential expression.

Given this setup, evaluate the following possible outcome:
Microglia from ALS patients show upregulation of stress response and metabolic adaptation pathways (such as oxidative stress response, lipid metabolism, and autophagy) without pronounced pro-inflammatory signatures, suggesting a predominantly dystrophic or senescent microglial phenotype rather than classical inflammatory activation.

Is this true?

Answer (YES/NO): NO